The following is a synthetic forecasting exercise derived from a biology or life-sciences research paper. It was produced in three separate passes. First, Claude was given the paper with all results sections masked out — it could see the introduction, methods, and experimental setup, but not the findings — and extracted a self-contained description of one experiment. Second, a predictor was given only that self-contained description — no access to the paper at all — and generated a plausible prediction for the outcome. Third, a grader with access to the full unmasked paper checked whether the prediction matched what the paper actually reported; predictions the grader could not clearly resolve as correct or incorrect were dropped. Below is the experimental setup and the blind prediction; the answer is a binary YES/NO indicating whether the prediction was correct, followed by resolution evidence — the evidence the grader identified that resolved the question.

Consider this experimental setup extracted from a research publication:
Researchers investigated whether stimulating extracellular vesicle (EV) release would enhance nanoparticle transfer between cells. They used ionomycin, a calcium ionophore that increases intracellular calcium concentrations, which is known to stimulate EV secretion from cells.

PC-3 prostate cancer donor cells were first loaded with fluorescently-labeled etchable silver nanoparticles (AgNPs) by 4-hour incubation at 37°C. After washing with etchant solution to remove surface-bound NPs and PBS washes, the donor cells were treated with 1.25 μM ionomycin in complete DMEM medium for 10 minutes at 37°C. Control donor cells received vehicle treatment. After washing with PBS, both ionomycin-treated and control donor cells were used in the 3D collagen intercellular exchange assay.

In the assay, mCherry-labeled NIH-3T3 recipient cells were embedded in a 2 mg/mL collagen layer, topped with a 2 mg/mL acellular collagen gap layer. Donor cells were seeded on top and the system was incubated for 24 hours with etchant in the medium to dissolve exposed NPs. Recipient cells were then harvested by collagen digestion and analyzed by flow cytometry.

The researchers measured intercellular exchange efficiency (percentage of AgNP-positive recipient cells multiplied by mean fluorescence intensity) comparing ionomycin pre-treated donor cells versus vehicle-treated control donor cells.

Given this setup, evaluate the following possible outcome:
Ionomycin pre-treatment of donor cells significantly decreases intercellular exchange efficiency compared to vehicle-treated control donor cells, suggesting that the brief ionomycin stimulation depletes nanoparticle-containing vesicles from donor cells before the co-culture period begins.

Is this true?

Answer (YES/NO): NO